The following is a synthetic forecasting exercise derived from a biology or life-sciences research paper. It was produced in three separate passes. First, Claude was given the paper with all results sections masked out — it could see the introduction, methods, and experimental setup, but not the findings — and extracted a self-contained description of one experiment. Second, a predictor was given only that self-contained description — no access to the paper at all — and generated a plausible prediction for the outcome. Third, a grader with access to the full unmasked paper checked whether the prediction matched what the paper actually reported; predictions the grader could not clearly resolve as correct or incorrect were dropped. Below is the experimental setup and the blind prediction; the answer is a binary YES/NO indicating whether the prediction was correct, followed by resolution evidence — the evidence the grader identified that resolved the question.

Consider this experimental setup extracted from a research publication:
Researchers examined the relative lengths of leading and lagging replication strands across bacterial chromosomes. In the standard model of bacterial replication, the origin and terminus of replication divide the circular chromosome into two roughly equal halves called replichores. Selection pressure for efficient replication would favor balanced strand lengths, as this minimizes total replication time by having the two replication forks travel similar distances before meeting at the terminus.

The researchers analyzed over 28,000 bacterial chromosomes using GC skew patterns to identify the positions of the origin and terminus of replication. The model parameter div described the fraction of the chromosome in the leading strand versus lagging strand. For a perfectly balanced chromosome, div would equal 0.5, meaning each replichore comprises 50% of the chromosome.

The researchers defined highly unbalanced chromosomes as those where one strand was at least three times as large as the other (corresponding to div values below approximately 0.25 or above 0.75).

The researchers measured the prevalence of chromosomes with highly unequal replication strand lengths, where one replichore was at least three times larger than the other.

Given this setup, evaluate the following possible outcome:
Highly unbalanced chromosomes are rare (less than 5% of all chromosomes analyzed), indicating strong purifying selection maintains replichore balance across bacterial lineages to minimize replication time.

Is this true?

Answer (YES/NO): YES